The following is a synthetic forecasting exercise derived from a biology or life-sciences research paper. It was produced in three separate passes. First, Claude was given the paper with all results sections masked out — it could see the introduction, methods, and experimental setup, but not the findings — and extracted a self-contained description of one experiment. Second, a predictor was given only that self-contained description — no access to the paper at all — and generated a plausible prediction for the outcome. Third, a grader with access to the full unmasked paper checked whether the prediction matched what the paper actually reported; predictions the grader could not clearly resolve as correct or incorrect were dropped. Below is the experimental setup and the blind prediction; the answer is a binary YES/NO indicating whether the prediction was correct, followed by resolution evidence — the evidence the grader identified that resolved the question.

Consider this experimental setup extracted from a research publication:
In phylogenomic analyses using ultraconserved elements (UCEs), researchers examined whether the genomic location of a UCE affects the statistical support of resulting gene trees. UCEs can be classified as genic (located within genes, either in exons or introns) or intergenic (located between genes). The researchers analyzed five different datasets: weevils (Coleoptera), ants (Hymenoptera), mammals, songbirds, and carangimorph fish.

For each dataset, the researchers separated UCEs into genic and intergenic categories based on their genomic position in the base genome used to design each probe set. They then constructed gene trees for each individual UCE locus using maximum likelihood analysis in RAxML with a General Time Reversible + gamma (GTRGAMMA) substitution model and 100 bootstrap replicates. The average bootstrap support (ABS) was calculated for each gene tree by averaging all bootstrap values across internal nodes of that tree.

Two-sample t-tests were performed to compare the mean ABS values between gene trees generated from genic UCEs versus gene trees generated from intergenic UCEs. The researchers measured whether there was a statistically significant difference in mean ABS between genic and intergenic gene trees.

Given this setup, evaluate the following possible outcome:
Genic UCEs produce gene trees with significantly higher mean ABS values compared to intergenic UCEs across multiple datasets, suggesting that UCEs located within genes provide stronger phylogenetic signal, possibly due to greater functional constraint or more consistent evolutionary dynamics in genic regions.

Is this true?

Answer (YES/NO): NO